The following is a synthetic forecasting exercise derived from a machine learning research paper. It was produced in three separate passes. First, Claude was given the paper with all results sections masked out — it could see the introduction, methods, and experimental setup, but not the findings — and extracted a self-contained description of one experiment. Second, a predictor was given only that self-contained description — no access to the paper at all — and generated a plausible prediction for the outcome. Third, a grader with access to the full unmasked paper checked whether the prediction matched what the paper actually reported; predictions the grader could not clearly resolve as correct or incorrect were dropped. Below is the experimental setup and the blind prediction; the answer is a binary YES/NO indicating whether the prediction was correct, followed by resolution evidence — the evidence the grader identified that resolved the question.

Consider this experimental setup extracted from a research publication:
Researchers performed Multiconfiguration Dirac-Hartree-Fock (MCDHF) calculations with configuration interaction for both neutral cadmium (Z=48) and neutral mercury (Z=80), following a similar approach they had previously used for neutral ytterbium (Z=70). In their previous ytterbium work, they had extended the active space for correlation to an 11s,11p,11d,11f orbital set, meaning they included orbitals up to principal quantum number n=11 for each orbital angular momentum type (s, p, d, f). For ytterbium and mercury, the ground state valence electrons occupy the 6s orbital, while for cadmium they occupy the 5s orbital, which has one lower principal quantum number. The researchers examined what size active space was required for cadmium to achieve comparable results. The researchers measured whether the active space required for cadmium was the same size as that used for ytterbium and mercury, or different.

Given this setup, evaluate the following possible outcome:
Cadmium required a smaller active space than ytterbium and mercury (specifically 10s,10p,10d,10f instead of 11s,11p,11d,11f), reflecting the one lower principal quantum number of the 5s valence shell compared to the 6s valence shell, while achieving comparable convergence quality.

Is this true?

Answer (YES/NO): NO